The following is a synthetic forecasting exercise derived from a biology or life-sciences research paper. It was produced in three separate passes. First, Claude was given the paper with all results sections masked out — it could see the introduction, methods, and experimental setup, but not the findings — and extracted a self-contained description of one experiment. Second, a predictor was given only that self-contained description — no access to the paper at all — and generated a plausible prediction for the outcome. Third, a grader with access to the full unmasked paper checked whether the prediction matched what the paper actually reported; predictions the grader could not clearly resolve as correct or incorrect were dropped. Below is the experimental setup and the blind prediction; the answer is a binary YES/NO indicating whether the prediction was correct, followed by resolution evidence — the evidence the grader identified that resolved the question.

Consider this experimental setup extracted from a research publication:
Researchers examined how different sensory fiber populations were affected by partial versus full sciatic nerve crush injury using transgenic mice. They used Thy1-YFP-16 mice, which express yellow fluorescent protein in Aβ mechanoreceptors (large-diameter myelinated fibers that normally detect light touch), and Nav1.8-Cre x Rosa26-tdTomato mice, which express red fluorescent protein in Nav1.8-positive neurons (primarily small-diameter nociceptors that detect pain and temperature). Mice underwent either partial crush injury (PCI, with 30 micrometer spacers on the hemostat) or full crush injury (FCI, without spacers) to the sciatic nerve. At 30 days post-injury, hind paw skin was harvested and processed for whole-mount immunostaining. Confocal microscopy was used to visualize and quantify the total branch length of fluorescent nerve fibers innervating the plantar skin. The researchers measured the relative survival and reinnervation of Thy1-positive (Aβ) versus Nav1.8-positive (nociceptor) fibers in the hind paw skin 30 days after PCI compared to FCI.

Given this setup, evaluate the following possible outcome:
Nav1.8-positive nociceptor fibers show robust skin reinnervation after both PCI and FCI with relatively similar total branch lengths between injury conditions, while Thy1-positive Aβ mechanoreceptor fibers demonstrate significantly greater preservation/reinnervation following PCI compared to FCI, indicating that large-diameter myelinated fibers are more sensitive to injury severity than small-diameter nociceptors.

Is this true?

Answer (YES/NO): NO